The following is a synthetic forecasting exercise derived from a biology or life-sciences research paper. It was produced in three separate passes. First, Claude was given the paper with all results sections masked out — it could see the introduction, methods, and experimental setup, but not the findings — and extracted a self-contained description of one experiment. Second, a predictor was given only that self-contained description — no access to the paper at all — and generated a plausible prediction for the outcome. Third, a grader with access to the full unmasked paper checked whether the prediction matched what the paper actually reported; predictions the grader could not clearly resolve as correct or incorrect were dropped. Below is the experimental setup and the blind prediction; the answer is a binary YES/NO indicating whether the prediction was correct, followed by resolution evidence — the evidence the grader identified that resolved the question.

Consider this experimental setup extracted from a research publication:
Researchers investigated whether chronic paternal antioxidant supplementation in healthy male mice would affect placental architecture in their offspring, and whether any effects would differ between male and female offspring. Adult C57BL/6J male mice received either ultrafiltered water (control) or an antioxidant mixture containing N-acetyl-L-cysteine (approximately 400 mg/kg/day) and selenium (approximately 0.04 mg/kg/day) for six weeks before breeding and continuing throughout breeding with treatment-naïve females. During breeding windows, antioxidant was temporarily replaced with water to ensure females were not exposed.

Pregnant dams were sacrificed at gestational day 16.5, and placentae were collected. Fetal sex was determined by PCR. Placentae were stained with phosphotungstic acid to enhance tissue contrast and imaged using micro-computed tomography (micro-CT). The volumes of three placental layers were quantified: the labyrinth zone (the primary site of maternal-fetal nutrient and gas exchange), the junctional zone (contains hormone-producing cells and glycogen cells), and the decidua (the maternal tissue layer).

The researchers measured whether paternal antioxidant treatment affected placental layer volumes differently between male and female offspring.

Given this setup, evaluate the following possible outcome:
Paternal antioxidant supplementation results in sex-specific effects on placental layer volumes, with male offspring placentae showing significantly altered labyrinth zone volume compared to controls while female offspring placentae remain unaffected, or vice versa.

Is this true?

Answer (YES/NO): NO